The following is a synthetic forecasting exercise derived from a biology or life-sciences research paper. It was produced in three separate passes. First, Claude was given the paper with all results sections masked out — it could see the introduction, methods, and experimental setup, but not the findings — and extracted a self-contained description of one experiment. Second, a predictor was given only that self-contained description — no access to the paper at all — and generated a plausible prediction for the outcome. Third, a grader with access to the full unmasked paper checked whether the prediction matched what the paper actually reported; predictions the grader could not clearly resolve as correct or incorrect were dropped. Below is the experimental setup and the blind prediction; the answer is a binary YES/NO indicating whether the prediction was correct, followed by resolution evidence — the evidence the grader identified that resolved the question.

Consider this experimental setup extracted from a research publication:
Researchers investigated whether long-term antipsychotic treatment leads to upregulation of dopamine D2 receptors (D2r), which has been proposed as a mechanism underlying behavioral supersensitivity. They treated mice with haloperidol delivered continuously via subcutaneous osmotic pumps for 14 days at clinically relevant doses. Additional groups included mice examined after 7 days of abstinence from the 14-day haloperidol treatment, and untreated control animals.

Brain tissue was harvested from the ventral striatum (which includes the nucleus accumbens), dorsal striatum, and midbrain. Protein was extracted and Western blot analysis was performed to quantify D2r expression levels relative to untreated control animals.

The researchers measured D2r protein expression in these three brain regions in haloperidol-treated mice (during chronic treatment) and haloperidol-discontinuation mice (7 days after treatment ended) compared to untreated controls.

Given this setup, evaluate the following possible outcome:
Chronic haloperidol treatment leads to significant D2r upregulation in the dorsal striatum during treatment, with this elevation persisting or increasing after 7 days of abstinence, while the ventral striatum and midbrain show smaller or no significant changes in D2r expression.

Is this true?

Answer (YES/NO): NO